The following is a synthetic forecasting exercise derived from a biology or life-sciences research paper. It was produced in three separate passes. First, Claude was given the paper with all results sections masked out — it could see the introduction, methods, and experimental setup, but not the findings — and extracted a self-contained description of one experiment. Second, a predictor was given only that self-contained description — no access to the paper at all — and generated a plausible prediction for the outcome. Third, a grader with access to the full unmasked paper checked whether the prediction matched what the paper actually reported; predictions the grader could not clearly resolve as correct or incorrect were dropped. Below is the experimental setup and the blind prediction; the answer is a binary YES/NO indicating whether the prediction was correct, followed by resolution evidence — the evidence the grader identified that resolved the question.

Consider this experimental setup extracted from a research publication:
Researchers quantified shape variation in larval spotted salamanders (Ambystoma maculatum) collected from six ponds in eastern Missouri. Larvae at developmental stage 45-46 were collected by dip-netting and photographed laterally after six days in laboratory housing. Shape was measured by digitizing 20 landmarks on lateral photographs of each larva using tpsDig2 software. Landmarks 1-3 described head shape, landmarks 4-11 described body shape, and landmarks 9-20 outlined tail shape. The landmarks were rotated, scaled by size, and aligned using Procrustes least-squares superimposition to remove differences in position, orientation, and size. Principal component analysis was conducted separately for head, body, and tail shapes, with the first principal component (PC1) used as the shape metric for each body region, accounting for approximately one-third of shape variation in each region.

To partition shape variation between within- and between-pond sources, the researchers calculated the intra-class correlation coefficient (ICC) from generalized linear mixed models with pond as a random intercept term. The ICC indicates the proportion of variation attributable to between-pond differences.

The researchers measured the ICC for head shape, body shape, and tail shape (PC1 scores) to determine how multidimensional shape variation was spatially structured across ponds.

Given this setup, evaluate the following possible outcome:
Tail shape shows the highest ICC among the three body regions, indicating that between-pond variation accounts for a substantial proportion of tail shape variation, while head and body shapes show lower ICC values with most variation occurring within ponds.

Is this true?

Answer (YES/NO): YES